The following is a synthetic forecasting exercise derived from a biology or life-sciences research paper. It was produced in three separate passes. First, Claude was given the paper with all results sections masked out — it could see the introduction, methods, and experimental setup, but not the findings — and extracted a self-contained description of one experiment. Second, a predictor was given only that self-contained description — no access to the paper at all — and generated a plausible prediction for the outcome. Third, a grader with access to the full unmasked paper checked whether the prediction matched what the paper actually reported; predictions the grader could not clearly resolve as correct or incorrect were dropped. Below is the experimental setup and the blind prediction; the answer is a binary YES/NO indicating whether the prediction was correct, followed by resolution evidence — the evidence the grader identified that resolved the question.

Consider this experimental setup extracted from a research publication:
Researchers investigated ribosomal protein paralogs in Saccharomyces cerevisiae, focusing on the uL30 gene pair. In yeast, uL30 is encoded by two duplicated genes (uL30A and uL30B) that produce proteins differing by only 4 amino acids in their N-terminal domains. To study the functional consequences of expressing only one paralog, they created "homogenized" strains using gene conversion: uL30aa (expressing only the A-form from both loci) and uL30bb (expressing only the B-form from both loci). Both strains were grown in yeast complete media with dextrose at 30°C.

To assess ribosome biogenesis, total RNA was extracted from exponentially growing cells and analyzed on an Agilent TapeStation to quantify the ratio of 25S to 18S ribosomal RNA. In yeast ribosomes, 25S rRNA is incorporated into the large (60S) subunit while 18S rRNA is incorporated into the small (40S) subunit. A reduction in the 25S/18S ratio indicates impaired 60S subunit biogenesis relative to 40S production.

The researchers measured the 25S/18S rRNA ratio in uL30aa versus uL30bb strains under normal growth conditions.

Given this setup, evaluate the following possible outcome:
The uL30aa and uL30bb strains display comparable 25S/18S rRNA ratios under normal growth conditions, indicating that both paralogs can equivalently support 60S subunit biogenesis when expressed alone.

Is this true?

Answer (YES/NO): NO